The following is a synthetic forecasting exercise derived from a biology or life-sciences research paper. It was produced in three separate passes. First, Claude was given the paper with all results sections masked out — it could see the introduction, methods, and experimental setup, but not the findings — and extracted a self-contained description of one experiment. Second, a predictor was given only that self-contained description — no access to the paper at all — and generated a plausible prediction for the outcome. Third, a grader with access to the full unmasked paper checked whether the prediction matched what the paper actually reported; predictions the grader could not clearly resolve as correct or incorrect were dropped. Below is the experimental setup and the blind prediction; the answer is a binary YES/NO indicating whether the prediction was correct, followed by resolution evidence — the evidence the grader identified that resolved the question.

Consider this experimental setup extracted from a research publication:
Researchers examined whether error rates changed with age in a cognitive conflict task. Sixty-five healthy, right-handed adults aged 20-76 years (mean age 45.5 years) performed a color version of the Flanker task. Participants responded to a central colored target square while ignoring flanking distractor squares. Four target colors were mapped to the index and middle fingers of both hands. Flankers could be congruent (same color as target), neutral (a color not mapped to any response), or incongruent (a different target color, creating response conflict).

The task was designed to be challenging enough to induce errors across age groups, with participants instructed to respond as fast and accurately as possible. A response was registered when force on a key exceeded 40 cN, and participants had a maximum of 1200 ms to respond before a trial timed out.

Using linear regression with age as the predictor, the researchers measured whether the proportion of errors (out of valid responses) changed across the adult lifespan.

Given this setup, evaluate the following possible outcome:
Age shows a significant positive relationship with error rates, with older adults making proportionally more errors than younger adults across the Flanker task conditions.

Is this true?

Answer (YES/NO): YES